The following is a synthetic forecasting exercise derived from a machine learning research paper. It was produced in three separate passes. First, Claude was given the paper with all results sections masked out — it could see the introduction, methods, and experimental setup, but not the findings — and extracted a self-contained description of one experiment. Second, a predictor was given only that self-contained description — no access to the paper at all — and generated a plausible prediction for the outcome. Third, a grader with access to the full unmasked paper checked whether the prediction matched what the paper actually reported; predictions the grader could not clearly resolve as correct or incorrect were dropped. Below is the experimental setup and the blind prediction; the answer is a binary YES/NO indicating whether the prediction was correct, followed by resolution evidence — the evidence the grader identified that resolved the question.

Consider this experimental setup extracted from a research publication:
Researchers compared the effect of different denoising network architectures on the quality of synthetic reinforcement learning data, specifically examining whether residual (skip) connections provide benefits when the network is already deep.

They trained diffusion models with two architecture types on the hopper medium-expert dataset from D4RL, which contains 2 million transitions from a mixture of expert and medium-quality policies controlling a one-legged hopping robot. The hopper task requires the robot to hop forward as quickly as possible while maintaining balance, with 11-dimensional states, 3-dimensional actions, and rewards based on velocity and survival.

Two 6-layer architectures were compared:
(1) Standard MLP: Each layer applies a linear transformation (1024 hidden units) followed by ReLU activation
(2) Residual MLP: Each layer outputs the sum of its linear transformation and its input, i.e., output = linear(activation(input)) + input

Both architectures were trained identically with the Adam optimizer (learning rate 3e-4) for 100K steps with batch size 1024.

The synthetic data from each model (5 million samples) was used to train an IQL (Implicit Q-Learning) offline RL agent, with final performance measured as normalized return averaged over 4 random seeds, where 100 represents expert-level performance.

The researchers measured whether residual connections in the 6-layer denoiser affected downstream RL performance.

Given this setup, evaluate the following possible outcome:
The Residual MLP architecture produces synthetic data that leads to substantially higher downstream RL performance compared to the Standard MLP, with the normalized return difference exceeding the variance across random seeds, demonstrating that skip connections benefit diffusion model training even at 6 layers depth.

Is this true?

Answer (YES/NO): NO